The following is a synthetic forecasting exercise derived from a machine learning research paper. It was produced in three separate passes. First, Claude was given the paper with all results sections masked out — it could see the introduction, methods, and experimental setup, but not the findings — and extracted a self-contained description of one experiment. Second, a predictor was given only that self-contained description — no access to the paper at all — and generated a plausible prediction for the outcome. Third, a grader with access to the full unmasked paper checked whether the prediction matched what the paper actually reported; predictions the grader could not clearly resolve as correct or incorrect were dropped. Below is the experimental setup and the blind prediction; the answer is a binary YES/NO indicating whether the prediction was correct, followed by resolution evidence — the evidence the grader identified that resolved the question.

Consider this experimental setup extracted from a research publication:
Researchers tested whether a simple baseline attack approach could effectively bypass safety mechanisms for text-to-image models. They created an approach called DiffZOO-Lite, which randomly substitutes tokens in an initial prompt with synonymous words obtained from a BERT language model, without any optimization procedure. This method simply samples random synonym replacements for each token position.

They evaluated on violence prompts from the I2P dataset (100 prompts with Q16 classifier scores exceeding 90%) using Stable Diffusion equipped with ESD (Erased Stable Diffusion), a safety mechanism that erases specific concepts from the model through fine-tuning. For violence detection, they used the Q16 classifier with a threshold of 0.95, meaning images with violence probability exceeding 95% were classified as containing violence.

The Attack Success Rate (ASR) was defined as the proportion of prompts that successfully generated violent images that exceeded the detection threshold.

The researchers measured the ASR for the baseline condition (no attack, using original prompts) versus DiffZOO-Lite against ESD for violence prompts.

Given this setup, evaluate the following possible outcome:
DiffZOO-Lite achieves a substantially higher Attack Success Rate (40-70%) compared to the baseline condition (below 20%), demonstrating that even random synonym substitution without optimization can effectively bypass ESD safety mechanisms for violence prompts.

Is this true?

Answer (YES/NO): YES